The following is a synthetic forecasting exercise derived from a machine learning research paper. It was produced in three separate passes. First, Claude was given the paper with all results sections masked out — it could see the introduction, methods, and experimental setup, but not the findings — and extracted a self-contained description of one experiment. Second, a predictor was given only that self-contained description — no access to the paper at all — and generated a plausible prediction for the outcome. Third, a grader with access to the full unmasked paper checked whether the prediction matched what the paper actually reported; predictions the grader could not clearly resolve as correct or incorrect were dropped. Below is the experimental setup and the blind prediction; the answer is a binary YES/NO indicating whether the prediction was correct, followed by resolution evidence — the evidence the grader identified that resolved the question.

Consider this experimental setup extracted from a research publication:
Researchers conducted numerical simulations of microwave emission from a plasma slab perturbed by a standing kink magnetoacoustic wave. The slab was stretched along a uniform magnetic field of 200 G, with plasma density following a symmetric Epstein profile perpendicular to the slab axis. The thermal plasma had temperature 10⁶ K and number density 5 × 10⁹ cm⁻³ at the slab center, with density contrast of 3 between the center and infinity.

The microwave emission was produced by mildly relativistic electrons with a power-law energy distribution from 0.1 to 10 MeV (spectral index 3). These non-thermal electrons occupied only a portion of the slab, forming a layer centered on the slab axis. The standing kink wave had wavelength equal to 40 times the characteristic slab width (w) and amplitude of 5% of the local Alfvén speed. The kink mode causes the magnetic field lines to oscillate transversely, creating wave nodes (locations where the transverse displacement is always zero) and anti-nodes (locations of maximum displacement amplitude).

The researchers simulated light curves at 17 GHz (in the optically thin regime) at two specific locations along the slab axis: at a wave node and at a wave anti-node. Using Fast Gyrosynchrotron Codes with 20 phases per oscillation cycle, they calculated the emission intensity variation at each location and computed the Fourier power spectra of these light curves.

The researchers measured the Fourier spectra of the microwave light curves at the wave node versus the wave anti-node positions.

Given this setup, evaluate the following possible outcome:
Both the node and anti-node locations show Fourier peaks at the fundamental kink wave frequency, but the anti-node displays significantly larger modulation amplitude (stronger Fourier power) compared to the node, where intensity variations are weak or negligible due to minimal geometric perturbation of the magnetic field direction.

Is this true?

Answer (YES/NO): NO